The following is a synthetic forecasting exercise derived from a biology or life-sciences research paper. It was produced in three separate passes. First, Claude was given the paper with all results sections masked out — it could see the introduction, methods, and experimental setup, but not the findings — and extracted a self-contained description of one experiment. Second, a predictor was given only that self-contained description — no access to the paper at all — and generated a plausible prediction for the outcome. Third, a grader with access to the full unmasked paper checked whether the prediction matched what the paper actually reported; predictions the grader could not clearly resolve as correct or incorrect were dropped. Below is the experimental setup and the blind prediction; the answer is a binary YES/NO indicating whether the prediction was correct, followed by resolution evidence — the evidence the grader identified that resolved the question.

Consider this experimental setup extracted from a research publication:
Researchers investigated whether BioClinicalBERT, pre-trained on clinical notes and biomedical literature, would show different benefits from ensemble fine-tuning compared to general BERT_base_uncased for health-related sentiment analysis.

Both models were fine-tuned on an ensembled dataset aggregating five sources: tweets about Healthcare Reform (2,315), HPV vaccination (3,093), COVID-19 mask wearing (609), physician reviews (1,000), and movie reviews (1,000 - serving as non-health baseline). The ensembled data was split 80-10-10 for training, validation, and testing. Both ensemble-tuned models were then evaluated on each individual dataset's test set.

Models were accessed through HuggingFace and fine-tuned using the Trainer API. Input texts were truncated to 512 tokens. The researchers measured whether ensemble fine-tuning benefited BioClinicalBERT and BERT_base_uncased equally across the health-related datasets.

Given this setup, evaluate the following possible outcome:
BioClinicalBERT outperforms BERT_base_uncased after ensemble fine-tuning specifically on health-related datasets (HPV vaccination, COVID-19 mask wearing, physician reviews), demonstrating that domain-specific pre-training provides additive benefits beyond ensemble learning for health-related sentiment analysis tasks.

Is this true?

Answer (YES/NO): NO